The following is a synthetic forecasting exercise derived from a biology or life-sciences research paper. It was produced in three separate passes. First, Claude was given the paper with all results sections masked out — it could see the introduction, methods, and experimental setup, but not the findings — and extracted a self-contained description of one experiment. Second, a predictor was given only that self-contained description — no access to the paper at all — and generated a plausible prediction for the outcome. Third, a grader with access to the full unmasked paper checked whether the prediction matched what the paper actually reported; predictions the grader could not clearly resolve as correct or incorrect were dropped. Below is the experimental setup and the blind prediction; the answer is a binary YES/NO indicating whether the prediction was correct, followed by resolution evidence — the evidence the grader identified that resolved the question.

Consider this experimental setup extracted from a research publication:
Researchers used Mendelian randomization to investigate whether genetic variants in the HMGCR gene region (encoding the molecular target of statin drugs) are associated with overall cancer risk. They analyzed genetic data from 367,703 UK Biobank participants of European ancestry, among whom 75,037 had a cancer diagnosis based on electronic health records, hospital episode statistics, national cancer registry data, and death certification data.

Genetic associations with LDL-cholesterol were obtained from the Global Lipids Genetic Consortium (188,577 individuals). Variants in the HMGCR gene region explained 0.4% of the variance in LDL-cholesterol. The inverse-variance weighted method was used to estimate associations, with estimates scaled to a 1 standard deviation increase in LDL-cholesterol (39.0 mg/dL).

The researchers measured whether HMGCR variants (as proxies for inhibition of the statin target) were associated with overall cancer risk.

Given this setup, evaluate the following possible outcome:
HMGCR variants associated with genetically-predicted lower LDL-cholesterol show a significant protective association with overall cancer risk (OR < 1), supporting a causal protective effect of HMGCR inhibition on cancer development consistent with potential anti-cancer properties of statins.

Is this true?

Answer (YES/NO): YES